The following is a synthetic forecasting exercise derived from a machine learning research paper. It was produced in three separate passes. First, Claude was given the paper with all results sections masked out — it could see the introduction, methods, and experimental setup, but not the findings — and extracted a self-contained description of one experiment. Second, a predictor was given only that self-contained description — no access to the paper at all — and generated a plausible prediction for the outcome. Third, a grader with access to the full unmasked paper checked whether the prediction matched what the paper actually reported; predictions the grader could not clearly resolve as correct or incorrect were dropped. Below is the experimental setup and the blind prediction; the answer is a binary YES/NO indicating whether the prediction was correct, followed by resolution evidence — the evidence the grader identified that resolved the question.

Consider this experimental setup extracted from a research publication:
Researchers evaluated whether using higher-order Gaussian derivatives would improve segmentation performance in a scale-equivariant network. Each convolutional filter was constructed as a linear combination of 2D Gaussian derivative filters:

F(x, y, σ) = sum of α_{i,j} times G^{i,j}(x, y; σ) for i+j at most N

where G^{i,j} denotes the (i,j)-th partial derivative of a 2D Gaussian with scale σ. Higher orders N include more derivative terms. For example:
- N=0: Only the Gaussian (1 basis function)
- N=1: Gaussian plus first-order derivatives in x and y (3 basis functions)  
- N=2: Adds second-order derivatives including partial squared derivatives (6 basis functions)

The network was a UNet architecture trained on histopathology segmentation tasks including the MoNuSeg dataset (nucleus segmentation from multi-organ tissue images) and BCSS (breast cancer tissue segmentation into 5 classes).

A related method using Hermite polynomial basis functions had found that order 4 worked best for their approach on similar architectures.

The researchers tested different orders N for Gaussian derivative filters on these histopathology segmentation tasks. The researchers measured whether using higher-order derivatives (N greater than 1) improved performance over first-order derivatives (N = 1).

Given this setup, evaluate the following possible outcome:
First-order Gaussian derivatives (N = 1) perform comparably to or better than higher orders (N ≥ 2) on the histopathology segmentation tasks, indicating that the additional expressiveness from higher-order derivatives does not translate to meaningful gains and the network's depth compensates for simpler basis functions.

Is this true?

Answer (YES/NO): YES